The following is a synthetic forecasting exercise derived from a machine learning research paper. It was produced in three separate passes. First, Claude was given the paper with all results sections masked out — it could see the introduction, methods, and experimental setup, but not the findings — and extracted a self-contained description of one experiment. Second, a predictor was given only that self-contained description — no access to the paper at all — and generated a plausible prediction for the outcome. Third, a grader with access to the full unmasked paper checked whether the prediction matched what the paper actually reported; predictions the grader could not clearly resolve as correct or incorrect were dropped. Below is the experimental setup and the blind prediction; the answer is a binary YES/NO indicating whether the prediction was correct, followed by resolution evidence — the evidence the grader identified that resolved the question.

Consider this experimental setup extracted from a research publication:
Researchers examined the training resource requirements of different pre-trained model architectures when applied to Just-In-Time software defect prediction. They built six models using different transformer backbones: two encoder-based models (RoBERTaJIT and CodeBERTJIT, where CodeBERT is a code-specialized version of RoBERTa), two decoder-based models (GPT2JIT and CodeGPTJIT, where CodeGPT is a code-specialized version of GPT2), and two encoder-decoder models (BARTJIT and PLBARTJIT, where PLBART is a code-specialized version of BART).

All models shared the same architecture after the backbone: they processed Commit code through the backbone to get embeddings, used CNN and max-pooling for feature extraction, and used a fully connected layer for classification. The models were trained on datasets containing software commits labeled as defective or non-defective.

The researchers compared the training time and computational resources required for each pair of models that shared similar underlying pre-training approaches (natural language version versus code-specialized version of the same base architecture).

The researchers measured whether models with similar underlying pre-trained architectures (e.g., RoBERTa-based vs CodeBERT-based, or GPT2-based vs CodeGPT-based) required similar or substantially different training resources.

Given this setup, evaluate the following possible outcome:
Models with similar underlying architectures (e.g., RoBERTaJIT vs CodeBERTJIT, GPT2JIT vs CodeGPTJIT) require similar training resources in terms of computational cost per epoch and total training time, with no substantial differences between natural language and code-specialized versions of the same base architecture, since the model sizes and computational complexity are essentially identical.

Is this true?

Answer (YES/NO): YES